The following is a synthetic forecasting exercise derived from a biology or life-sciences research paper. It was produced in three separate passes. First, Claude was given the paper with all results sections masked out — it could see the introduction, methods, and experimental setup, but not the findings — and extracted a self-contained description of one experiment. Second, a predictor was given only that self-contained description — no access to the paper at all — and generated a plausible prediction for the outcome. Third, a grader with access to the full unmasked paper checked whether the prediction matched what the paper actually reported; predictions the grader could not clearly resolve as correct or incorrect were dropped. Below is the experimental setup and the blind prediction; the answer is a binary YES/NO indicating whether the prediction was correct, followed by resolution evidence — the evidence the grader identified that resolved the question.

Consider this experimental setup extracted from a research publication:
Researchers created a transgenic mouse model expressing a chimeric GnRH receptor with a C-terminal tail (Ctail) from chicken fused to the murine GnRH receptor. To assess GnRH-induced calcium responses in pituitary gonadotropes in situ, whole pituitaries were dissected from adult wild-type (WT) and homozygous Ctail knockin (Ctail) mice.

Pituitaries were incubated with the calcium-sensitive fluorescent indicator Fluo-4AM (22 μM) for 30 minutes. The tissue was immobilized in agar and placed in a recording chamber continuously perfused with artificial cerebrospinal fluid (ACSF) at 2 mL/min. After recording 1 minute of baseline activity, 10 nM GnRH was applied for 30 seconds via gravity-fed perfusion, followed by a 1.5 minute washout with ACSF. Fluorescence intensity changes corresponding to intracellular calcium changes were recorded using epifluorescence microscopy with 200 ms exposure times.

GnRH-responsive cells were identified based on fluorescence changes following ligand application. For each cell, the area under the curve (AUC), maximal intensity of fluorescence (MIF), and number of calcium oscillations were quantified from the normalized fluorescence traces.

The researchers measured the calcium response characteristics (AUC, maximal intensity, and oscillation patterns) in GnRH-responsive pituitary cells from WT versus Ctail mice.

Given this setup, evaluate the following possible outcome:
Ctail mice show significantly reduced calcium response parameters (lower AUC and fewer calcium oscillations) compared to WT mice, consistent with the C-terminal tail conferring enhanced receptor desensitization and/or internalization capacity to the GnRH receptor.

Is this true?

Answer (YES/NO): NO